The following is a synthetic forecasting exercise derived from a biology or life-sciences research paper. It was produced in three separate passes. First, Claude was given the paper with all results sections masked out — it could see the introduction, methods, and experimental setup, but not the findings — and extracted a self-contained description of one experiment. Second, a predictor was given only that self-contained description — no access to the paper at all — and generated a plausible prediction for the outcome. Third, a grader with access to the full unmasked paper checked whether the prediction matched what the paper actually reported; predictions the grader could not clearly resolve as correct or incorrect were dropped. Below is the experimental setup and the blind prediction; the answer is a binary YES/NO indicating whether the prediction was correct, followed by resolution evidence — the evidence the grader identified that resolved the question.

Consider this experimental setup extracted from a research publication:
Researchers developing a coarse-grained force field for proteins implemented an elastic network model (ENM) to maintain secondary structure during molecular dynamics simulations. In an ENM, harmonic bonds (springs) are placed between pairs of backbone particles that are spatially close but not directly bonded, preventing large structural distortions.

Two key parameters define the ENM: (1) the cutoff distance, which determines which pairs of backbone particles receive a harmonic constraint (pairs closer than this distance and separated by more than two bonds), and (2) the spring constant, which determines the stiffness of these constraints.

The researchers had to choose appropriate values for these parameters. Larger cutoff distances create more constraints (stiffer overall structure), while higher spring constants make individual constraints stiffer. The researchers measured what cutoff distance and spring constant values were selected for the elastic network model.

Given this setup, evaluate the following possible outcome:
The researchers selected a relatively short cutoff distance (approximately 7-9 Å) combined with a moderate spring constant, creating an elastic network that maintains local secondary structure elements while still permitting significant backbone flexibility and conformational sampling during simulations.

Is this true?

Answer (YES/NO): YES